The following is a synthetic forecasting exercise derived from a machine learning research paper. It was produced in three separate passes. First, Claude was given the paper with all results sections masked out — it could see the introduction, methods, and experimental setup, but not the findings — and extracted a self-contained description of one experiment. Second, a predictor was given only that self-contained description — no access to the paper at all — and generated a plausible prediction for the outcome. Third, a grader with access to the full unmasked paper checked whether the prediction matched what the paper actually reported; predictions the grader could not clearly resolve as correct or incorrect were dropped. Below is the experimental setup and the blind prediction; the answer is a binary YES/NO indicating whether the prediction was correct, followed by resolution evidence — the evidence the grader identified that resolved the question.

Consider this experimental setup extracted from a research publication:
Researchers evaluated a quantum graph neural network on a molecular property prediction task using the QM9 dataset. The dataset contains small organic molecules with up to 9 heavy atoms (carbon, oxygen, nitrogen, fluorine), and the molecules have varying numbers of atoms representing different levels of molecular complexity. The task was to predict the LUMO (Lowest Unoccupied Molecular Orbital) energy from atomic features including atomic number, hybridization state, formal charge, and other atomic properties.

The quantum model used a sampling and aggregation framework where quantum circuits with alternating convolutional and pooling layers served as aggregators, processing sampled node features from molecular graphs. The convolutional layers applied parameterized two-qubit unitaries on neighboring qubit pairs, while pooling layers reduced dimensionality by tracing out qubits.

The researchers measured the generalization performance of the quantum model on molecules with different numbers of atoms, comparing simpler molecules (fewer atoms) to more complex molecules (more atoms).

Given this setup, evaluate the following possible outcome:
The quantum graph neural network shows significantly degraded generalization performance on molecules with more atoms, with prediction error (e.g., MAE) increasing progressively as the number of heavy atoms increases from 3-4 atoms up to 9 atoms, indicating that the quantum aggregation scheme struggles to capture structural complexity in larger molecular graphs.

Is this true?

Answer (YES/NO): NO